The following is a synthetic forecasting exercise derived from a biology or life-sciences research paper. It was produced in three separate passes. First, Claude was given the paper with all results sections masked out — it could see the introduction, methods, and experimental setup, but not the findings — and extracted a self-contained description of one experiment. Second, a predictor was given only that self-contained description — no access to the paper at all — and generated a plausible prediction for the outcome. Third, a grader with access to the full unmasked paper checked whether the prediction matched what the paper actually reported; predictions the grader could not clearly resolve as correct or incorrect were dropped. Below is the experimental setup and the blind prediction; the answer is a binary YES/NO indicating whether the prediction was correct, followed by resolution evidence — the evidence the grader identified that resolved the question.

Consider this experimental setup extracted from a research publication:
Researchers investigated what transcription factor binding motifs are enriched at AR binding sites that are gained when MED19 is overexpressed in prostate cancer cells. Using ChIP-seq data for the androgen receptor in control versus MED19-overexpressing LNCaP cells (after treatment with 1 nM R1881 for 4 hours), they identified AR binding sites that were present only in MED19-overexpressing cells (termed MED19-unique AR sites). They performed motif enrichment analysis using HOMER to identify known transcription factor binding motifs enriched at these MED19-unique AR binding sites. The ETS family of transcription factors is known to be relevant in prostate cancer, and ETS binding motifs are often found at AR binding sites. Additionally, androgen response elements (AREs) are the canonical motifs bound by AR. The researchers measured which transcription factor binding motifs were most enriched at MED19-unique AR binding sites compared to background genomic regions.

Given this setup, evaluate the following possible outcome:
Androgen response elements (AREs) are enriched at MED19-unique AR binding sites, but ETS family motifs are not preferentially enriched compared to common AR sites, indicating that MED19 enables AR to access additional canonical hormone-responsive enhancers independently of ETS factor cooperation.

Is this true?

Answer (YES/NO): NO